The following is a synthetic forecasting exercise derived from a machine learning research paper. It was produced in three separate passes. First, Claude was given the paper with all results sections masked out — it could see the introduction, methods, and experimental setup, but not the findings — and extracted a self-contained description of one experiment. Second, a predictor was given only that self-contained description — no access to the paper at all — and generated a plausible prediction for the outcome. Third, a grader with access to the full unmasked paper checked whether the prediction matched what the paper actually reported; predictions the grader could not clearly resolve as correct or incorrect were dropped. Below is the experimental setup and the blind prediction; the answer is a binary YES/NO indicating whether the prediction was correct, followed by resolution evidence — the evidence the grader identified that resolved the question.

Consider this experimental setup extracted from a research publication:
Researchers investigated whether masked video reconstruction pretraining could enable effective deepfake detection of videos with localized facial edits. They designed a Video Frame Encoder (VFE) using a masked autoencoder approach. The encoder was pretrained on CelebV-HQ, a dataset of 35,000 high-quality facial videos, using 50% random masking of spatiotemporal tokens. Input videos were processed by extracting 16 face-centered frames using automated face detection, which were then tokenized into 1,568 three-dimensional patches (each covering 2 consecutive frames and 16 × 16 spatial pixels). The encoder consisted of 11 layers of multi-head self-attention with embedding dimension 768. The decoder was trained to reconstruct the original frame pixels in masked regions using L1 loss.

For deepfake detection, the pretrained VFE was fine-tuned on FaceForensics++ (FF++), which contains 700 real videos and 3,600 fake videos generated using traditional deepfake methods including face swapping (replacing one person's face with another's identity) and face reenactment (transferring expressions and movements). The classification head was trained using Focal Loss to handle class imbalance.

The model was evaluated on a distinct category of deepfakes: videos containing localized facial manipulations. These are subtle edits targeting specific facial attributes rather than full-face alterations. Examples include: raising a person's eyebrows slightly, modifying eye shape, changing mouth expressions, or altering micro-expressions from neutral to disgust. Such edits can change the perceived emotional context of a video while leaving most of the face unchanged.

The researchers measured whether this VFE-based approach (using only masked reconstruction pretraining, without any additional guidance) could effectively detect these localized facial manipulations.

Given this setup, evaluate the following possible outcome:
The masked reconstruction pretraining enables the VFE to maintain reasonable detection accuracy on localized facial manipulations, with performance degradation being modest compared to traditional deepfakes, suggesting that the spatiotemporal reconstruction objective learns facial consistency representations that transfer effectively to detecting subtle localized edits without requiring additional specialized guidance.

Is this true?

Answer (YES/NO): NO